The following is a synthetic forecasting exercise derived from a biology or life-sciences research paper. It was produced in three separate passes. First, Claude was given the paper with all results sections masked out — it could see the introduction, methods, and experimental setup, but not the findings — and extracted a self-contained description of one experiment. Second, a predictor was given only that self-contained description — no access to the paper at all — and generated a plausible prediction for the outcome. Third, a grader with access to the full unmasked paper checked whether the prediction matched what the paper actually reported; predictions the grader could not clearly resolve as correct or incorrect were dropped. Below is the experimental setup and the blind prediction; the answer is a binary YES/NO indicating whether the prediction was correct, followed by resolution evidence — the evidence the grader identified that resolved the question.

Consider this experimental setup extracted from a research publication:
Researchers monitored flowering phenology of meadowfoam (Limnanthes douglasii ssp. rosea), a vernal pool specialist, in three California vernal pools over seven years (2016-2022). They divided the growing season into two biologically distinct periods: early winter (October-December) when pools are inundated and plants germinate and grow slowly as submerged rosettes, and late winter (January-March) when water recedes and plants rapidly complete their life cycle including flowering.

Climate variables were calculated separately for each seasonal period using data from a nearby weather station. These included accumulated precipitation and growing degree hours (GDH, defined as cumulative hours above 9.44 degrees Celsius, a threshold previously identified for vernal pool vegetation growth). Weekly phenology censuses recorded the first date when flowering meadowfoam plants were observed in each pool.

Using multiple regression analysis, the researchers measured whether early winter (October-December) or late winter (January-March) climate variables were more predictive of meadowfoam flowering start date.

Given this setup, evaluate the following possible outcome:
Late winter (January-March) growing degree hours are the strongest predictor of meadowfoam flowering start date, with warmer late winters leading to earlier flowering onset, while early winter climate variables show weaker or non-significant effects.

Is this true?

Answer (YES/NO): NO